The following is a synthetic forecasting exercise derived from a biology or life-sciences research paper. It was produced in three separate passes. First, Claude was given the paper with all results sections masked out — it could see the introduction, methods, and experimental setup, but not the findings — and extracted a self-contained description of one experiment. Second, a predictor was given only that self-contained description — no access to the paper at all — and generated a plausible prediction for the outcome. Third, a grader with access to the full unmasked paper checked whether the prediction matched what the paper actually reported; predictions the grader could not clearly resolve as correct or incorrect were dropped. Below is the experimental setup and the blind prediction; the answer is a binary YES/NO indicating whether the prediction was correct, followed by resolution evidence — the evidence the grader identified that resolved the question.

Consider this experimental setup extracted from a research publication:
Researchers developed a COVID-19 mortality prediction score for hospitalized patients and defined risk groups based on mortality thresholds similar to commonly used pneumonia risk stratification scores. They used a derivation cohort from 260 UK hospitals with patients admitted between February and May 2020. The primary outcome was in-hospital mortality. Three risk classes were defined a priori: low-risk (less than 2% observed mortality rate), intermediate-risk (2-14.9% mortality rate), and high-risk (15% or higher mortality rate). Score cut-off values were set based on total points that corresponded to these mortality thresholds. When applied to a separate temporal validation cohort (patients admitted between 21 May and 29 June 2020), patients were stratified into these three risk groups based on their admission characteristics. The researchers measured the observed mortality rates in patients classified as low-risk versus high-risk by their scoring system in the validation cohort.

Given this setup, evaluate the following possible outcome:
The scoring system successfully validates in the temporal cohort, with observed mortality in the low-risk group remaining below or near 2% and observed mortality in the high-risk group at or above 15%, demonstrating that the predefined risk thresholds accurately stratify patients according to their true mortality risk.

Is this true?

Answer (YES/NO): YES